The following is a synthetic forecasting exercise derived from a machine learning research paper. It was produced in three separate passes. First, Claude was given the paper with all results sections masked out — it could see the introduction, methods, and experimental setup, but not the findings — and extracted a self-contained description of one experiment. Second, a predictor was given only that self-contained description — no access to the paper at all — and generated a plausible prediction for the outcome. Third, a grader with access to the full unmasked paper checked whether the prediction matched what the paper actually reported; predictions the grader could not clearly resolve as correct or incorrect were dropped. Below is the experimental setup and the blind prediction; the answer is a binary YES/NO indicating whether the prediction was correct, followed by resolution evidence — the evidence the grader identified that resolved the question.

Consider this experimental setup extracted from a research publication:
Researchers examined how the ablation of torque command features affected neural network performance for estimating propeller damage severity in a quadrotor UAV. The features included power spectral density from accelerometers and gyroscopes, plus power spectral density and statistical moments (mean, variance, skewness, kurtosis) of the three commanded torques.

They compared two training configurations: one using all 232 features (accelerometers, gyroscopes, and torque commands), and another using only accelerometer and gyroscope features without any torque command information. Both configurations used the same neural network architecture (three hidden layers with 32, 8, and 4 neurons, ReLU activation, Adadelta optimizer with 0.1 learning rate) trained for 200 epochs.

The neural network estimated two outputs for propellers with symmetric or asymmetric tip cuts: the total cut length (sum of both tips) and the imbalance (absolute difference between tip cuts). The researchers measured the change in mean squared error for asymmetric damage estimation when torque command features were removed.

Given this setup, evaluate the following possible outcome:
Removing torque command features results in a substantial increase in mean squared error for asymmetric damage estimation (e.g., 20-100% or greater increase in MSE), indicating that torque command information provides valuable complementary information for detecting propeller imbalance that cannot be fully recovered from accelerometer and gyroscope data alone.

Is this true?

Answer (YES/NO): YES